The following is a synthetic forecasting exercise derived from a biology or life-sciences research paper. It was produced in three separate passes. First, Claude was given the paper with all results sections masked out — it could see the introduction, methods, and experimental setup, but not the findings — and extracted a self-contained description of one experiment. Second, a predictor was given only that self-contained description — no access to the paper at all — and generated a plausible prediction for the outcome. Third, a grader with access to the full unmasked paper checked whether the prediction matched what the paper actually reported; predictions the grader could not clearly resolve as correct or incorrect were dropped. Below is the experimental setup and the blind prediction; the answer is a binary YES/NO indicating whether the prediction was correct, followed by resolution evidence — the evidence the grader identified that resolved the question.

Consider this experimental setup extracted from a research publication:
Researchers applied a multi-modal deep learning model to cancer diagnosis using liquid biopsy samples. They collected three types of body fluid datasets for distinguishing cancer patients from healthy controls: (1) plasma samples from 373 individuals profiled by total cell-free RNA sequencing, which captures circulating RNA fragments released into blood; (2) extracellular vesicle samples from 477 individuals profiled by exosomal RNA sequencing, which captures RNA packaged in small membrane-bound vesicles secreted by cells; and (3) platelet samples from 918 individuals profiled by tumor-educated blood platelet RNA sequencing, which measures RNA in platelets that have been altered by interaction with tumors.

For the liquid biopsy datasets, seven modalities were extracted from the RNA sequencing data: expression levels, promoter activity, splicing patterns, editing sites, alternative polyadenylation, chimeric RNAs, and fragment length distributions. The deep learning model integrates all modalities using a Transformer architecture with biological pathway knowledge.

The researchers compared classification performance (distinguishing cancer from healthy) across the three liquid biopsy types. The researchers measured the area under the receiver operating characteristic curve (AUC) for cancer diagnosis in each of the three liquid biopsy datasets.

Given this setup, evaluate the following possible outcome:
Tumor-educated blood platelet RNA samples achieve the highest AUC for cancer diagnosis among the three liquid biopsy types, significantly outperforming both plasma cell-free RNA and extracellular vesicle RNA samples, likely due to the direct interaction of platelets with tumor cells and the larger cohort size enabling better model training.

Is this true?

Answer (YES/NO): NO